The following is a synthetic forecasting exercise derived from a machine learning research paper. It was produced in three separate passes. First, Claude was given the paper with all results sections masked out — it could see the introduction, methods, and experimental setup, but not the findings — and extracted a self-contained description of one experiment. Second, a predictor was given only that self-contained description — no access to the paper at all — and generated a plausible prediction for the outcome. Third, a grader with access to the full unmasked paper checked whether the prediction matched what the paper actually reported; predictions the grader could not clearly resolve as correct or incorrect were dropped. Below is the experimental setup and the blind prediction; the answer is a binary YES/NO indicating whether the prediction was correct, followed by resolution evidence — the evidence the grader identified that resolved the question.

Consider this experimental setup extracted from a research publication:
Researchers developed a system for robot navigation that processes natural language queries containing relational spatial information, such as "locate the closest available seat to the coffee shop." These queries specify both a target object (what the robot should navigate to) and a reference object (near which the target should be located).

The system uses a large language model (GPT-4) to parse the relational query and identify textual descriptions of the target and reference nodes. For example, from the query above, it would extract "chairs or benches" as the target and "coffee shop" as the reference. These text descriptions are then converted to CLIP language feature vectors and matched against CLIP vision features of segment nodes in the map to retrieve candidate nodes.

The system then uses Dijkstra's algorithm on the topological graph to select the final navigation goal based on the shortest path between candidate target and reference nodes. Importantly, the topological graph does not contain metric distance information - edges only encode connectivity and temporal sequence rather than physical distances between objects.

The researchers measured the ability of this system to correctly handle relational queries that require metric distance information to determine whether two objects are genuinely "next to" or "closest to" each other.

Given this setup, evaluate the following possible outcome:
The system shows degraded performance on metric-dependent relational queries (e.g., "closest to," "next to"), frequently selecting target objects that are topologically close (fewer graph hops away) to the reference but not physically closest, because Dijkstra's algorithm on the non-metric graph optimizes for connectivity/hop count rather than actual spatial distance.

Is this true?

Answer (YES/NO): YES